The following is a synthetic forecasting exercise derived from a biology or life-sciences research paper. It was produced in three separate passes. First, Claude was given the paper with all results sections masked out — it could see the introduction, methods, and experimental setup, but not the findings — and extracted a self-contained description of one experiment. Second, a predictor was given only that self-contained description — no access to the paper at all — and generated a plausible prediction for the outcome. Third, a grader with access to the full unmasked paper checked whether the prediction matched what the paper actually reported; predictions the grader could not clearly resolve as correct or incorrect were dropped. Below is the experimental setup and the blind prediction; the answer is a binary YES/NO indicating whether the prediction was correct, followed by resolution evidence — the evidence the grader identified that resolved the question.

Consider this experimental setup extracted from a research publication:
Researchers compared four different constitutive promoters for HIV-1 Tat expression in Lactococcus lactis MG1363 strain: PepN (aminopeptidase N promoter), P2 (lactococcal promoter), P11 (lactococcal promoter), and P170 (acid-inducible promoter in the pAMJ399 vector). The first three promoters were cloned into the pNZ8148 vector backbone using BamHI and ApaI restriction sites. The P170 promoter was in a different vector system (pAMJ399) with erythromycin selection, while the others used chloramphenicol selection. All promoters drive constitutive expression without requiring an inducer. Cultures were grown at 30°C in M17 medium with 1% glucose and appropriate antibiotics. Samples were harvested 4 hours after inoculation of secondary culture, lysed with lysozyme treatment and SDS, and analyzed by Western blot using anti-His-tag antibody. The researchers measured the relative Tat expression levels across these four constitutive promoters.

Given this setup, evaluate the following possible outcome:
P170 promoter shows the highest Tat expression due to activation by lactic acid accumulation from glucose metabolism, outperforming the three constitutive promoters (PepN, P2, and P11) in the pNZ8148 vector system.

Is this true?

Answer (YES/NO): NO